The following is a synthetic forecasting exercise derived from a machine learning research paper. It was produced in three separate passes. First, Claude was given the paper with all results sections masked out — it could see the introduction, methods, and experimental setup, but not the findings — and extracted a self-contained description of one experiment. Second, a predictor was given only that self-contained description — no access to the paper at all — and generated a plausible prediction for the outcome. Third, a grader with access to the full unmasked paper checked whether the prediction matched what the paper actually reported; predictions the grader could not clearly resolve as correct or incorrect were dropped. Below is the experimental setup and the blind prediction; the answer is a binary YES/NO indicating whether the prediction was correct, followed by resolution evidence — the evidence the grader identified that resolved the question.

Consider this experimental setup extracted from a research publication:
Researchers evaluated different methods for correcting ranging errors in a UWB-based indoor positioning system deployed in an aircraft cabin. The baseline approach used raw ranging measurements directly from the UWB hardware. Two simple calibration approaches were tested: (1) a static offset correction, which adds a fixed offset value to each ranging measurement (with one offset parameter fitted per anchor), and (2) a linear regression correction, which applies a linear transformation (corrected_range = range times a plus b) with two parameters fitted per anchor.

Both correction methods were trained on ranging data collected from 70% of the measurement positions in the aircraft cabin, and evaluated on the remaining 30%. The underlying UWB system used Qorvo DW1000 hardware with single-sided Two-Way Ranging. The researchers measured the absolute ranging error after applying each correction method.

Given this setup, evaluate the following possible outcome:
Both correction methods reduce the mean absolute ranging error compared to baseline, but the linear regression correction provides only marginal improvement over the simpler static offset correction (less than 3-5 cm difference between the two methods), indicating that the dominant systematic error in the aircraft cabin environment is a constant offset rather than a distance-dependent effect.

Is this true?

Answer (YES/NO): YES